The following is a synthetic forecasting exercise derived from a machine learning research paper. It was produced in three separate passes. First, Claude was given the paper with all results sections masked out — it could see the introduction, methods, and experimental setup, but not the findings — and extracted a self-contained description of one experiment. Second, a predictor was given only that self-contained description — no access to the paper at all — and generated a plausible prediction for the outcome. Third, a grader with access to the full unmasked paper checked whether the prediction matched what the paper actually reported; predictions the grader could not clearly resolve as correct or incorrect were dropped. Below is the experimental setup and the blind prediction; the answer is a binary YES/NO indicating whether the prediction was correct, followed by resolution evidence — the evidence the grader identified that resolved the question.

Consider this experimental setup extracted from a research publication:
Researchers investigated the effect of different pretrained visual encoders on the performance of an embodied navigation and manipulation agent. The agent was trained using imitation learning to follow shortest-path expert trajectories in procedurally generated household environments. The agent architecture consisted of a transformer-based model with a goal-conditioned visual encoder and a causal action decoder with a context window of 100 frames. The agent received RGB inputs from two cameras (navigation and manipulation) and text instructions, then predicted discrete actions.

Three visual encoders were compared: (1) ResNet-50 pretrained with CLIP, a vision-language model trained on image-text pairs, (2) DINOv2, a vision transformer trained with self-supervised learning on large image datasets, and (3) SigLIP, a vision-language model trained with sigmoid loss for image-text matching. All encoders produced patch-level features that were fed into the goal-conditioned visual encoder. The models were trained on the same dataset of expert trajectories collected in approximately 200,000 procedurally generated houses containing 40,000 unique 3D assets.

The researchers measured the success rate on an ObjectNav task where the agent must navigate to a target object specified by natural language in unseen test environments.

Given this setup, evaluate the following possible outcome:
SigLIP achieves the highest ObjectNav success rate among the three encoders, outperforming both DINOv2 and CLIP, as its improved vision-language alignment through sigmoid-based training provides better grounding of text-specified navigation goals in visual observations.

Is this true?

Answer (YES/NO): YES